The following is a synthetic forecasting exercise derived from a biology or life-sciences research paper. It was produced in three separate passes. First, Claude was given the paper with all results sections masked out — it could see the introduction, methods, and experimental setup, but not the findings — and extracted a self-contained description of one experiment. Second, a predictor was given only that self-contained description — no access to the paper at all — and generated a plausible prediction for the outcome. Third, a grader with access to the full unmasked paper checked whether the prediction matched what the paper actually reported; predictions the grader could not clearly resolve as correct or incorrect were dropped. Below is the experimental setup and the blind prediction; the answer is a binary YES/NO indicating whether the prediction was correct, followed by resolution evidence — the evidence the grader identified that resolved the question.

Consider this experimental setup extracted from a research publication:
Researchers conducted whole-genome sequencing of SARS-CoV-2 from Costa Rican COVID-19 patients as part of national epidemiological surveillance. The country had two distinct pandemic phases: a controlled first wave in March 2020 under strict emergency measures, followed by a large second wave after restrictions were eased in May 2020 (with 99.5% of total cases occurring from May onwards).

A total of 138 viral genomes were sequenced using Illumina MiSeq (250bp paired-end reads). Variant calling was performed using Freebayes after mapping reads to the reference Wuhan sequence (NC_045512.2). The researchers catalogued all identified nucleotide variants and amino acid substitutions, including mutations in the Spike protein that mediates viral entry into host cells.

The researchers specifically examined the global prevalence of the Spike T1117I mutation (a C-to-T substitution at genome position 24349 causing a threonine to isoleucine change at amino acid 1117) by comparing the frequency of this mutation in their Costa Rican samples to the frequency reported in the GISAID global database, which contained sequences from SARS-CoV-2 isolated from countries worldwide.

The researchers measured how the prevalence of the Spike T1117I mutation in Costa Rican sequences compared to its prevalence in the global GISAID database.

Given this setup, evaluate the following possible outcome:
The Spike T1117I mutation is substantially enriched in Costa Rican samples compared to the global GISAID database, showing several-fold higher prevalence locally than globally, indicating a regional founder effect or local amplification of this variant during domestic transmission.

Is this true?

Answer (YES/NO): YES